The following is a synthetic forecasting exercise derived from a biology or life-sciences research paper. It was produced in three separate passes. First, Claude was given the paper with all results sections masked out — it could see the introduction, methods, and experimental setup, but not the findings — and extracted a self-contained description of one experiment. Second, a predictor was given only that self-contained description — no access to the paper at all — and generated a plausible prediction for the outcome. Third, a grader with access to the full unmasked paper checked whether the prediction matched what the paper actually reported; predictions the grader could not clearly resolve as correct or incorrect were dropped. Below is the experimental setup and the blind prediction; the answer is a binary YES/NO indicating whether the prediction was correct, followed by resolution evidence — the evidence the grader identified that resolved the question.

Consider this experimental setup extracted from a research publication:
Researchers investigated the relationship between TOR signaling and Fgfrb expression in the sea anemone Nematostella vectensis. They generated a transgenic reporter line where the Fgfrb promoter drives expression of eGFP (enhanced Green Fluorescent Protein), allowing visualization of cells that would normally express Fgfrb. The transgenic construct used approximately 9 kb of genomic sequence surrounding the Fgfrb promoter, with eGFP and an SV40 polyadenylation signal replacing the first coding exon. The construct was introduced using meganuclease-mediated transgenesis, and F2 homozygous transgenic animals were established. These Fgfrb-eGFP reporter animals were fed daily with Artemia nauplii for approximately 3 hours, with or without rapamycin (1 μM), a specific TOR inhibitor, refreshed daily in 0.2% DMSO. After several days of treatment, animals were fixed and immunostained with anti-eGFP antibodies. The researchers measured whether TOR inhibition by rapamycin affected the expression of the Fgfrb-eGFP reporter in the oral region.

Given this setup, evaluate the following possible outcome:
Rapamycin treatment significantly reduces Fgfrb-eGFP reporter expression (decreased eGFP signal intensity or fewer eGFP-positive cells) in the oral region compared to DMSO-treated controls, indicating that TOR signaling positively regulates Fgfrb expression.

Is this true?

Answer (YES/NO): NO